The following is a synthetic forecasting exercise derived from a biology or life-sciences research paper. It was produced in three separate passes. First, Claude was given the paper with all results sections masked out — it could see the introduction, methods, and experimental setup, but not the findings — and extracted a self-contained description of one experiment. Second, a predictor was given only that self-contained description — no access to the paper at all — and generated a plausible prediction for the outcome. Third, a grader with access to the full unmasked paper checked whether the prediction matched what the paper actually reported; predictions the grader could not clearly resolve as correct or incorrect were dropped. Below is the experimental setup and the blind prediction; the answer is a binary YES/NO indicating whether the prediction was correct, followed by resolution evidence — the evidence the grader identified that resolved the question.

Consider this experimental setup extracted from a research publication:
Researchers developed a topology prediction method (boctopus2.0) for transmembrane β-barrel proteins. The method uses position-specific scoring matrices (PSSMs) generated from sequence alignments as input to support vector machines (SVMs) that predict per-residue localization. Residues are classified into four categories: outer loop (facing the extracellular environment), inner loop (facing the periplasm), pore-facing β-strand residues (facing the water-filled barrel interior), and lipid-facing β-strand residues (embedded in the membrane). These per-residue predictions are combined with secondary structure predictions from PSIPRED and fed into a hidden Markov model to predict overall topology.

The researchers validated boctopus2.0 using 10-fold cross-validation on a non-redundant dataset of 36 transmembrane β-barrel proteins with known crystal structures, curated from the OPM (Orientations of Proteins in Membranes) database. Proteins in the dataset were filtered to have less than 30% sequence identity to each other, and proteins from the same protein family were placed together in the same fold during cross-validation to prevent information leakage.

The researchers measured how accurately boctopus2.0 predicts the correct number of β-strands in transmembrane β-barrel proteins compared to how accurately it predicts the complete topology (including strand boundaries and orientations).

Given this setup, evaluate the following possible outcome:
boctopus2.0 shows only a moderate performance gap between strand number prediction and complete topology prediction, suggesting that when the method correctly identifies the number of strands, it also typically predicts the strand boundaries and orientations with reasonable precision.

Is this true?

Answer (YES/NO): YES